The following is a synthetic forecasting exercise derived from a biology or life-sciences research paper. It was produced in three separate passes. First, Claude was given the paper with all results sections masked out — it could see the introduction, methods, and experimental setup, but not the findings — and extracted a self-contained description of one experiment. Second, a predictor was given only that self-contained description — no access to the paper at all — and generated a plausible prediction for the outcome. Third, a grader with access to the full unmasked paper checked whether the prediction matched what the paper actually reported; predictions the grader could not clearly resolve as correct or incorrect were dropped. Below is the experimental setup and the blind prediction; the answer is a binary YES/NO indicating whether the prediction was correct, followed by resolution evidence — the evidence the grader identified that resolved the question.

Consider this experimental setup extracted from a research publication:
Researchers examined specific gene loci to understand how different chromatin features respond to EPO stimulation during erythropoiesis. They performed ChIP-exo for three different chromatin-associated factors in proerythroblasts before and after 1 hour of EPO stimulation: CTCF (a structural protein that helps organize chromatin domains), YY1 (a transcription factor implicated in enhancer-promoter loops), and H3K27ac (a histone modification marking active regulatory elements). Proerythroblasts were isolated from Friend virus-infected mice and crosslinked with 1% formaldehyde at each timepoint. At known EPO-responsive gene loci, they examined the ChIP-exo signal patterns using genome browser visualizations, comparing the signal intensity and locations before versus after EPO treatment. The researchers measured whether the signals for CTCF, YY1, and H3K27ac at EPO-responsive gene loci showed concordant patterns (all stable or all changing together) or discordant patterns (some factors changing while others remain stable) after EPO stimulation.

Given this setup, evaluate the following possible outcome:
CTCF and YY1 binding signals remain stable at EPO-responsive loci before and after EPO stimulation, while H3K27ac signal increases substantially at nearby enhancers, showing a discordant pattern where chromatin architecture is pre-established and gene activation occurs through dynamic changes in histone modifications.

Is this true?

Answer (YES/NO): NO